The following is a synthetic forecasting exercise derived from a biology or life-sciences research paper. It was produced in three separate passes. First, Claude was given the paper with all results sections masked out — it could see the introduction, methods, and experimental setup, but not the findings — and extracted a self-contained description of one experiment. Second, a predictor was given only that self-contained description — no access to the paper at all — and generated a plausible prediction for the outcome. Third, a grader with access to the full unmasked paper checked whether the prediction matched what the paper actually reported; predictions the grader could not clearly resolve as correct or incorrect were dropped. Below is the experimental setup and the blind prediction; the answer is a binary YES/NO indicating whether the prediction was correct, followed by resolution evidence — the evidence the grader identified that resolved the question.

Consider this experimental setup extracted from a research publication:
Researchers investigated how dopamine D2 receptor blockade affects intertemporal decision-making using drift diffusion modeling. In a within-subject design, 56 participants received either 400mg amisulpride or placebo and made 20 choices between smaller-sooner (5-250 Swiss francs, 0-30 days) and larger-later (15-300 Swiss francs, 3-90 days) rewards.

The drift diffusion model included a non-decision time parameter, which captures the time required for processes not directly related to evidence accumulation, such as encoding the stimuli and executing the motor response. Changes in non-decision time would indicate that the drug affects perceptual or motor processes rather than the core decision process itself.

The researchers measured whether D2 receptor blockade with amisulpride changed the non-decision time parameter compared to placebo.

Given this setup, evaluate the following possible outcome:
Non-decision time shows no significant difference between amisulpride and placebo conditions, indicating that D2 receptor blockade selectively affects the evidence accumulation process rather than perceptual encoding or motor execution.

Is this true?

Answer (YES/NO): YES